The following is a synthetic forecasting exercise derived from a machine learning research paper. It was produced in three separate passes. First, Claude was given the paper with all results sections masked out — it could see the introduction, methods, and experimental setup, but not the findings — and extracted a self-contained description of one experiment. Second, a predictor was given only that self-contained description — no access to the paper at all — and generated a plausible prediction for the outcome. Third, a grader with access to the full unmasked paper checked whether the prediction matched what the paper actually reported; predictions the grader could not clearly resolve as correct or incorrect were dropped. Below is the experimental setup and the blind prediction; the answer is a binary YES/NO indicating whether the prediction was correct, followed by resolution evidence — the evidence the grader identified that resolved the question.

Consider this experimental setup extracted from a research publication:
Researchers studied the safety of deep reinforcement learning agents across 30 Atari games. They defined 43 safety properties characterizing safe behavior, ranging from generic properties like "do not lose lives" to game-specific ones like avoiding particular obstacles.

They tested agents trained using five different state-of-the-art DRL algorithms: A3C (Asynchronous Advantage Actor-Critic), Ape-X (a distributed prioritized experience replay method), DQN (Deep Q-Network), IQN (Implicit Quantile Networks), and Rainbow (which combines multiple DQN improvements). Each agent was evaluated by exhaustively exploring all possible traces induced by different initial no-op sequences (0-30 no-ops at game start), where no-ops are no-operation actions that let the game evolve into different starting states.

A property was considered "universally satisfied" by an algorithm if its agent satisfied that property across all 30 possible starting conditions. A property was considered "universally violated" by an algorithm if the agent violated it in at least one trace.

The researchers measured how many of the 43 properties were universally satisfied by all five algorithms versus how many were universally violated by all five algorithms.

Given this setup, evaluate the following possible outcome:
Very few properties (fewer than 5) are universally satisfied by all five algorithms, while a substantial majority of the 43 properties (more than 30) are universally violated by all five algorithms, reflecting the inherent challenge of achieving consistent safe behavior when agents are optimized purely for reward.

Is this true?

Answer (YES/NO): NO